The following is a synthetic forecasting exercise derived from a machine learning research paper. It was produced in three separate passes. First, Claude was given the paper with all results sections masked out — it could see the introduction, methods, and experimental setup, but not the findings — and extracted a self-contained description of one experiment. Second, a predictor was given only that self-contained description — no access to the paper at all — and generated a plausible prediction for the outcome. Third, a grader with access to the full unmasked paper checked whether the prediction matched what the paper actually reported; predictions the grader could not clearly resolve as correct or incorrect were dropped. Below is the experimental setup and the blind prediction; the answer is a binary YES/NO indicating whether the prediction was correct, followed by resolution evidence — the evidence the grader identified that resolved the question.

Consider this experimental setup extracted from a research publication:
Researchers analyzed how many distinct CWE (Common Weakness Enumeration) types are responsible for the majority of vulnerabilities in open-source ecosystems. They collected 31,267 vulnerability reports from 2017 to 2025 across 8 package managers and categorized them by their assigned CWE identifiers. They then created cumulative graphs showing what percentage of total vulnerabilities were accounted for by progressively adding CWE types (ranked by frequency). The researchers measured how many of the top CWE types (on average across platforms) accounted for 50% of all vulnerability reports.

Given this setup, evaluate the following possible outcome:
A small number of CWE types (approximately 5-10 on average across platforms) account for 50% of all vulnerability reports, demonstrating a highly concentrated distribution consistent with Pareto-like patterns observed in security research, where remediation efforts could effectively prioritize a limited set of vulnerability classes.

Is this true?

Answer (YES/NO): YES